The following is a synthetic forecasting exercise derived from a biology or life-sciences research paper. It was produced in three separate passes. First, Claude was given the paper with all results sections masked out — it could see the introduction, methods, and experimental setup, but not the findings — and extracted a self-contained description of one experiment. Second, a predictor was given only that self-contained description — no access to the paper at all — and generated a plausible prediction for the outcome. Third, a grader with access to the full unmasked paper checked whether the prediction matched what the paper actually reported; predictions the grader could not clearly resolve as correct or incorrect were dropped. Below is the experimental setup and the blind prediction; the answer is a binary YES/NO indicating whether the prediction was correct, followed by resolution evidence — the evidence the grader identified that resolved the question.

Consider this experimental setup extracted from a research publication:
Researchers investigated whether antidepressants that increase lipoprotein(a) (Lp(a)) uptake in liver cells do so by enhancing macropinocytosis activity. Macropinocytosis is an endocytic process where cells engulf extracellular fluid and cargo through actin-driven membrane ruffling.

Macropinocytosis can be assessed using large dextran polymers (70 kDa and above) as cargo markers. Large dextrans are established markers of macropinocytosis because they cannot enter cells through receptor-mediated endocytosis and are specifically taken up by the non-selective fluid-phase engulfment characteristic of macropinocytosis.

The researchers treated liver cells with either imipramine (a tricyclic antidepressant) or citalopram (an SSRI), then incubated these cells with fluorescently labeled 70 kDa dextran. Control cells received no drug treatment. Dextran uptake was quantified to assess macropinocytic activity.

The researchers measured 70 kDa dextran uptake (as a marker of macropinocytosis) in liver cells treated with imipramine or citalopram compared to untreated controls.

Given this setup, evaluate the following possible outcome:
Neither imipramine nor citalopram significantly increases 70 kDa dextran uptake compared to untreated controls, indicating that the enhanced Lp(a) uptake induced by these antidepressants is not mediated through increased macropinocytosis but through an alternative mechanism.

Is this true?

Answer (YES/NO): YES